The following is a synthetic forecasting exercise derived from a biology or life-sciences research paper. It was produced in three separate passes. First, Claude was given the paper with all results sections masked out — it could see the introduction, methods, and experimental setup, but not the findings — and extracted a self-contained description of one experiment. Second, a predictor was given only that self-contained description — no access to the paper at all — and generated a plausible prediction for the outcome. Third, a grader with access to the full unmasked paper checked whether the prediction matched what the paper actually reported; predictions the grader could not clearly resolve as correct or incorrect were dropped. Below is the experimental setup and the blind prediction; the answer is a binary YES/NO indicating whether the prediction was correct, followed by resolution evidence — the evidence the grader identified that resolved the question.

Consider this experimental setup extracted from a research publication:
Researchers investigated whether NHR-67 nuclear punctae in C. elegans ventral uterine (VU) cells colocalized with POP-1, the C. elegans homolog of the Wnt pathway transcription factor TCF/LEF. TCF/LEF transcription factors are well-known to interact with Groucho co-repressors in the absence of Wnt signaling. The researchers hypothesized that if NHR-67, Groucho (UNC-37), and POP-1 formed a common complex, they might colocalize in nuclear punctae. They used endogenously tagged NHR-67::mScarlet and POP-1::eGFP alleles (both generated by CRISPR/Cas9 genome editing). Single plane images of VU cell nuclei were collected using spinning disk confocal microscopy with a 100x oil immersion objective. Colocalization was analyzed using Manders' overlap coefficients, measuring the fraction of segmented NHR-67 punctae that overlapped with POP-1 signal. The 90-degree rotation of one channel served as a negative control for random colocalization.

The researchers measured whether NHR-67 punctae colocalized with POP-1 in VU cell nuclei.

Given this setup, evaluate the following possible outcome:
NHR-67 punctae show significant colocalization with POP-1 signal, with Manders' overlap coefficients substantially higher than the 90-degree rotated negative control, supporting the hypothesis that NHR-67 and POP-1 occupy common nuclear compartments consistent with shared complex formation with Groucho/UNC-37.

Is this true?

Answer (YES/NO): YES